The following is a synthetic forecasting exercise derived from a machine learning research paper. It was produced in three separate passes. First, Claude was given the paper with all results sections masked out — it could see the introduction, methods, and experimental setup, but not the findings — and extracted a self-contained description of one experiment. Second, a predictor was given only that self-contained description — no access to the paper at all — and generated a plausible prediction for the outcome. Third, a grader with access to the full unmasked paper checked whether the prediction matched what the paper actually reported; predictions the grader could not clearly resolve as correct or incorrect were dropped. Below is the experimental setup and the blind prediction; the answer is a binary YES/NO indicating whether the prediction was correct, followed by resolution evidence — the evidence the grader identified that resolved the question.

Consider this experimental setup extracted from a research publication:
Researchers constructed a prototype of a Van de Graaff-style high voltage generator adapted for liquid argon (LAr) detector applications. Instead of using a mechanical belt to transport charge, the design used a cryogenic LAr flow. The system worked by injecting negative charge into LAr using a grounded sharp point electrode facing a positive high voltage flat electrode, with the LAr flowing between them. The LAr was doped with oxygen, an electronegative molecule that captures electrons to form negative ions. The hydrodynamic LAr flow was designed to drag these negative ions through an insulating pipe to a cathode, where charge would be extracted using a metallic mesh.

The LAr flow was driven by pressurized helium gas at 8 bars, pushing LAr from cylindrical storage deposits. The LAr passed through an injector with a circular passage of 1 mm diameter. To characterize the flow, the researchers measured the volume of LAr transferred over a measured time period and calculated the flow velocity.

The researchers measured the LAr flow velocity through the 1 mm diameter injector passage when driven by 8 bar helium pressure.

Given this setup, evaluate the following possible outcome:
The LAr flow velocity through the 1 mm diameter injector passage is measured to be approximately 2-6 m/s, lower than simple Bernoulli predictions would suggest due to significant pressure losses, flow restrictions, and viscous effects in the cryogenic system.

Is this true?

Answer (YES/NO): NO